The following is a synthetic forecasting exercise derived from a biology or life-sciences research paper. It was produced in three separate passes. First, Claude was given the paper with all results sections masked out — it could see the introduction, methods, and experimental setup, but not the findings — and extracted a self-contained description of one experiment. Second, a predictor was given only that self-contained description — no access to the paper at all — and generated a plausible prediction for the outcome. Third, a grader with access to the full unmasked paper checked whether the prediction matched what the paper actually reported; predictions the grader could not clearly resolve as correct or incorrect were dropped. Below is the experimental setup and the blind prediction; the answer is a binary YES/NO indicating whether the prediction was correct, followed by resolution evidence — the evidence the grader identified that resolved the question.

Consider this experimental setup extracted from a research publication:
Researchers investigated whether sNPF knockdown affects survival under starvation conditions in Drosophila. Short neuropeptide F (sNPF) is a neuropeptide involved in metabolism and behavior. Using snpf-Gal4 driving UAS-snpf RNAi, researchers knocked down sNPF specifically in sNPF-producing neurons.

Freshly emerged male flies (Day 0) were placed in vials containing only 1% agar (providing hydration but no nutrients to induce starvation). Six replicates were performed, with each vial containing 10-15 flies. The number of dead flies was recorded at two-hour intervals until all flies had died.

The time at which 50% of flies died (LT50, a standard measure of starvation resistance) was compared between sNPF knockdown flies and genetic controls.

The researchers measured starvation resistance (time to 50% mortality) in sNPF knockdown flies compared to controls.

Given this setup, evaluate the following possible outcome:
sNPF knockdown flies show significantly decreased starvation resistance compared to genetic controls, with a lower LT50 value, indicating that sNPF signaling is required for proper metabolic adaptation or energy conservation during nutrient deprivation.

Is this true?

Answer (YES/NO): NO